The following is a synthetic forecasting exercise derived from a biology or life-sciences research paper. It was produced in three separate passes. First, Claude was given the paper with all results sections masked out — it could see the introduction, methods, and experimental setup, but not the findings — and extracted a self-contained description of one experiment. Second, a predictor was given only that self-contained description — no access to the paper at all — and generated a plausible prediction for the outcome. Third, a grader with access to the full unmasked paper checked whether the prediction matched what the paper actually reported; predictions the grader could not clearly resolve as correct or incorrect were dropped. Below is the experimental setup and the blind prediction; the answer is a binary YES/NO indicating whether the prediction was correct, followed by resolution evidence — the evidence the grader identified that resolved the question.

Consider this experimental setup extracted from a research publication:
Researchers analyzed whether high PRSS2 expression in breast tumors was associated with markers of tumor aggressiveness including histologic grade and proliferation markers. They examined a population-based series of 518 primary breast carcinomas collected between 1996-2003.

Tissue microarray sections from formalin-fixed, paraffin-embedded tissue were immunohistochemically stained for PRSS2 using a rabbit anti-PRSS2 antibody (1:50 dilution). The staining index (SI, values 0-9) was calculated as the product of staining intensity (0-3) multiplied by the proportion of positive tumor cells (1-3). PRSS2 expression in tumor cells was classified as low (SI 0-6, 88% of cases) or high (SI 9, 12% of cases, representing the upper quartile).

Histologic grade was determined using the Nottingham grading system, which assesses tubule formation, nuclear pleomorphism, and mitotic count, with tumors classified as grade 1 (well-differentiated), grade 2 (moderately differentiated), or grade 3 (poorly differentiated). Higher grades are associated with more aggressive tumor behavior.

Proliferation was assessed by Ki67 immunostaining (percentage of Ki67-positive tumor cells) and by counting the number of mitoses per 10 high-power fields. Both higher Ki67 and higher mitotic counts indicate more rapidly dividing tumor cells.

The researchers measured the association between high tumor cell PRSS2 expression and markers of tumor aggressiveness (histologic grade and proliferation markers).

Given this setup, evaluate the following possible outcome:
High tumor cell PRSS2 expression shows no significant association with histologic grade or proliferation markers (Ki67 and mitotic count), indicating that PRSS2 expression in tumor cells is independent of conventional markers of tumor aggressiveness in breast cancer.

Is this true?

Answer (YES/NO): NO